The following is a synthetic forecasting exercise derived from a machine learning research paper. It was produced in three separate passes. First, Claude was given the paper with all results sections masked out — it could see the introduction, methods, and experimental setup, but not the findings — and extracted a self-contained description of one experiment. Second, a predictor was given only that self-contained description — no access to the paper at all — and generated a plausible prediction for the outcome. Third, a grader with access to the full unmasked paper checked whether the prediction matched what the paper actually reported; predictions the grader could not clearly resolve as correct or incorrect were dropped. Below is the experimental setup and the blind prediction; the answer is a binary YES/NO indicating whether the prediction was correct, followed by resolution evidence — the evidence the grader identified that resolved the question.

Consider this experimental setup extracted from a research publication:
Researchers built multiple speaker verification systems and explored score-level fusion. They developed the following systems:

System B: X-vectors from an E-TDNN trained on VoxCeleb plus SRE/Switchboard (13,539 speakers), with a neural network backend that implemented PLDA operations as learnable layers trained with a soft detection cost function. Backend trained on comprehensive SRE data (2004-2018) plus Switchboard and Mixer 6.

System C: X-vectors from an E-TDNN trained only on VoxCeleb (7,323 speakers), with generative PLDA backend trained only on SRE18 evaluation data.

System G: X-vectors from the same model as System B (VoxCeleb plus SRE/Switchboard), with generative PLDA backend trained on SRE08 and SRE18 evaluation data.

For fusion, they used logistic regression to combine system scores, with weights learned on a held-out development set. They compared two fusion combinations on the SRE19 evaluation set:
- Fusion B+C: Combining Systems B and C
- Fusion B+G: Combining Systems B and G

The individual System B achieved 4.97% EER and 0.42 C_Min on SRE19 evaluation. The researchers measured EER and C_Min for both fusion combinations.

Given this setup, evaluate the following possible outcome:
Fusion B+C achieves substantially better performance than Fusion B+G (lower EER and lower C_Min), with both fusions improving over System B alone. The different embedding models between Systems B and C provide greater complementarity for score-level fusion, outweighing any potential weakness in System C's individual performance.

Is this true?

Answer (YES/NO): NO